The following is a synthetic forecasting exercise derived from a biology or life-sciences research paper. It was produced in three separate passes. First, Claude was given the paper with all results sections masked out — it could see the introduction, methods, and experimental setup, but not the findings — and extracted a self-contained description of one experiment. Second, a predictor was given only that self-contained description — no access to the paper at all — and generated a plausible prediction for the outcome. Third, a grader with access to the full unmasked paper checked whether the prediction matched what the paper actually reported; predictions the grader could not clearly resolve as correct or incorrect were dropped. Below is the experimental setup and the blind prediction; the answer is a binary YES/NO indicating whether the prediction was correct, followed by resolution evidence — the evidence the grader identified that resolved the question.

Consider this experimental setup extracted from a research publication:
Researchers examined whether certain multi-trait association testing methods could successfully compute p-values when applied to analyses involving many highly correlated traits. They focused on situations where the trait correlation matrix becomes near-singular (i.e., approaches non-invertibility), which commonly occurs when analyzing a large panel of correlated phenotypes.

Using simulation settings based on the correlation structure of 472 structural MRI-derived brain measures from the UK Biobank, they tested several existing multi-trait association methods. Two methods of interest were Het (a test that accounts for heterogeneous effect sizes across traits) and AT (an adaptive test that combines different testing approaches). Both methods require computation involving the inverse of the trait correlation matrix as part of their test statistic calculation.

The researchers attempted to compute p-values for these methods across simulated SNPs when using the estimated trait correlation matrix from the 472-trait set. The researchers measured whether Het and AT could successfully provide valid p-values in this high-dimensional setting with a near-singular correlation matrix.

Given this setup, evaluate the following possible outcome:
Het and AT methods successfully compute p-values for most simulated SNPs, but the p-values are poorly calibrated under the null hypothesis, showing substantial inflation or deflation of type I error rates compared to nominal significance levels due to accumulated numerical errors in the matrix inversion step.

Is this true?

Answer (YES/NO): NO